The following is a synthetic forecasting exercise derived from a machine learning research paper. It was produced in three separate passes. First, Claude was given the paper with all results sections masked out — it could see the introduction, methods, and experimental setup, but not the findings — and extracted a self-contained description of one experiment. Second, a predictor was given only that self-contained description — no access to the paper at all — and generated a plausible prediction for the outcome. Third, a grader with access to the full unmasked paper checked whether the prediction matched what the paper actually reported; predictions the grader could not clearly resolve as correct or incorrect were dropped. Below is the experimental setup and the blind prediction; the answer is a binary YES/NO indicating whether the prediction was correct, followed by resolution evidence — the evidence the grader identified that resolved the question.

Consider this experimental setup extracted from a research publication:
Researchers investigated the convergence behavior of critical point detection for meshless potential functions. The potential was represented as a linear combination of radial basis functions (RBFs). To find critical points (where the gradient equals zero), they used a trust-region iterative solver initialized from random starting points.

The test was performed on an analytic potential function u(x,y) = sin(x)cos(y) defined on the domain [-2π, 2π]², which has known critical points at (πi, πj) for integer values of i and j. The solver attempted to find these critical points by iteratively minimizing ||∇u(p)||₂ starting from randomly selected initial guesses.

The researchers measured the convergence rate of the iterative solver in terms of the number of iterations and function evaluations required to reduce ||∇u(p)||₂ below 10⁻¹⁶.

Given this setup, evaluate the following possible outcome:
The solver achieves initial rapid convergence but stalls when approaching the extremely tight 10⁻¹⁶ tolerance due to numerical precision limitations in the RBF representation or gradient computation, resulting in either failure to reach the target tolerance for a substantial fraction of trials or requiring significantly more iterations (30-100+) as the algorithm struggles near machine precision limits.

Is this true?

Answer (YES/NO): NO